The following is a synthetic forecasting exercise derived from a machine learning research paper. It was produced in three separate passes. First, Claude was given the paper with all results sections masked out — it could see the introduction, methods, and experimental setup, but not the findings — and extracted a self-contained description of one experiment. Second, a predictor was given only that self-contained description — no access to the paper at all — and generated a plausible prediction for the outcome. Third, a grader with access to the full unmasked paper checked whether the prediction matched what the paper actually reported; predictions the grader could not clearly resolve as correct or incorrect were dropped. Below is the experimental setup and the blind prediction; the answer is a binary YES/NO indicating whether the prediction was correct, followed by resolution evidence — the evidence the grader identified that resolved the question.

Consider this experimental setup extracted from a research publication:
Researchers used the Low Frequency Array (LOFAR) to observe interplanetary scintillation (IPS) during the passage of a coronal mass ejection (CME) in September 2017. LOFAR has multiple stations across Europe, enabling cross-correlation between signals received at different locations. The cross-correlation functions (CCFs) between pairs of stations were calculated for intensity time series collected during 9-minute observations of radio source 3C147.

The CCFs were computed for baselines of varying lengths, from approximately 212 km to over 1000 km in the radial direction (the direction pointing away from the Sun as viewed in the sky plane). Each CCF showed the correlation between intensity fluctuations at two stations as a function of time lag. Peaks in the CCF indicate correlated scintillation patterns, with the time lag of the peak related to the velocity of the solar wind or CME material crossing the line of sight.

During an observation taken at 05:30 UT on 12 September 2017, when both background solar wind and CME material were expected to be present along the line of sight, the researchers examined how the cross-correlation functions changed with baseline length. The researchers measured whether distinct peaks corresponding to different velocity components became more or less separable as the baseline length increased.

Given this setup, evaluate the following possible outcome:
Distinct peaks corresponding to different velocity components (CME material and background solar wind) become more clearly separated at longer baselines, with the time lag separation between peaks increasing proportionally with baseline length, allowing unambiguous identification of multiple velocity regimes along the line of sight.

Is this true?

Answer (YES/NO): YES